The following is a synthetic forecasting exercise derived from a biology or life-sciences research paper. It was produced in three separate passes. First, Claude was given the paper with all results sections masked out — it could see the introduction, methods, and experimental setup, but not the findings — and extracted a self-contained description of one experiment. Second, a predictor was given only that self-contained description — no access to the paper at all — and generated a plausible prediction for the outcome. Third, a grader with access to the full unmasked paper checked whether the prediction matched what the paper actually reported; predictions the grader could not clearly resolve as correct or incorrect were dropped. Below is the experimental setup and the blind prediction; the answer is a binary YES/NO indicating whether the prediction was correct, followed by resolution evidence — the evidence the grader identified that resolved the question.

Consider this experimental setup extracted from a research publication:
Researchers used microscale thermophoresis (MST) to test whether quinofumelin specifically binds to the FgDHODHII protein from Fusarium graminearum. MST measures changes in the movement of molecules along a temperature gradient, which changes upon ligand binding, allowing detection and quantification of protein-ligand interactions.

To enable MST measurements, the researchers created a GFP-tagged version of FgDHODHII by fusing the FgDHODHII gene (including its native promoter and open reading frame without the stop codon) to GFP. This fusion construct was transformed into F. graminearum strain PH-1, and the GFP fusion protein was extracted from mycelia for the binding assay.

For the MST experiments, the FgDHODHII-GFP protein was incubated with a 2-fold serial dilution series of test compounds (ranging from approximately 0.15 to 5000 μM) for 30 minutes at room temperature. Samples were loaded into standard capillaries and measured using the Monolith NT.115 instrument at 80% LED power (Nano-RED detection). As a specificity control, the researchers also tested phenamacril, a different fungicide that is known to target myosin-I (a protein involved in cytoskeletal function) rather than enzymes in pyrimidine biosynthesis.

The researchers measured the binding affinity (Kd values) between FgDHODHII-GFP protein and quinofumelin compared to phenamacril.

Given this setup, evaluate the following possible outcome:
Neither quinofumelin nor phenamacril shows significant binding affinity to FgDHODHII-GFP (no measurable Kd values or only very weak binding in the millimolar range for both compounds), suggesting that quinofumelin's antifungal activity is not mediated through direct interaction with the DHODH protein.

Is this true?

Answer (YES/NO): NO